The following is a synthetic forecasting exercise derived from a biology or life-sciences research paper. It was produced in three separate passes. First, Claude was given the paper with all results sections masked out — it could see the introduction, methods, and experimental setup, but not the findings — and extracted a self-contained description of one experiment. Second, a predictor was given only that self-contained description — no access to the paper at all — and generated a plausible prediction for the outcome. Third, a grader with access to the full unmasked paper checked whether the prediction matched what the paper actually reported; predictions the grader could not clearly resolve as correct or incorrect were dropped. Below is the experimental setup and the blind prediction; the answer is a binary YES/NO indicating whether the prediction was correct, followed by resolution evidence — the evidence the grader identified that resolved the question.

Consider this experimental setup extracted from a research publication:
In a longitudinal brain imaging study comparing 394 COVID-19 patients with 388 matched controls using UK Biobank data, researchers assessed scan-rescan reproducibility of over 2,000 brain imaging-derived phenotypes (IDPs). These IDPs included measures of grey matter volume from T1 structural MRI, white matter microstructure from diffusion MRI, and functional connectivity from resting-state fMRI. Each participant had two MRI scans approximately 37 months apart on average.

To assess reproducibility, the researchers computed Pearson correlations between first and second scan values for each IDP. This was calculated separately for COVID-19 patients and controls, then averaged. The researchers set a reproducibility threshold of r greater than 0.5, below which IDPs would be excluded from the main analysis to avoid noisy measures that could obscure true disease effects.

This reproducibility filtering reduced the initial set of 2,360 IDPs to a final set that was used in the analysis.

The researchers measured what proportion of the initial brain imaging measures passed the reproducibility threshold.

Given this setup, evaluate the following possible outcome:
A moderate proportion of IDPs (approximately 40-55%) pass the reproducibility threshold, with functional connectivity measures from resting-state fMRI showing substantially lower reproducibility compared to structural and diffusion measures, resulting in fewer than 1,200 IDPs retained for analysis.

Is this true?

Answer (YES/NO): NO